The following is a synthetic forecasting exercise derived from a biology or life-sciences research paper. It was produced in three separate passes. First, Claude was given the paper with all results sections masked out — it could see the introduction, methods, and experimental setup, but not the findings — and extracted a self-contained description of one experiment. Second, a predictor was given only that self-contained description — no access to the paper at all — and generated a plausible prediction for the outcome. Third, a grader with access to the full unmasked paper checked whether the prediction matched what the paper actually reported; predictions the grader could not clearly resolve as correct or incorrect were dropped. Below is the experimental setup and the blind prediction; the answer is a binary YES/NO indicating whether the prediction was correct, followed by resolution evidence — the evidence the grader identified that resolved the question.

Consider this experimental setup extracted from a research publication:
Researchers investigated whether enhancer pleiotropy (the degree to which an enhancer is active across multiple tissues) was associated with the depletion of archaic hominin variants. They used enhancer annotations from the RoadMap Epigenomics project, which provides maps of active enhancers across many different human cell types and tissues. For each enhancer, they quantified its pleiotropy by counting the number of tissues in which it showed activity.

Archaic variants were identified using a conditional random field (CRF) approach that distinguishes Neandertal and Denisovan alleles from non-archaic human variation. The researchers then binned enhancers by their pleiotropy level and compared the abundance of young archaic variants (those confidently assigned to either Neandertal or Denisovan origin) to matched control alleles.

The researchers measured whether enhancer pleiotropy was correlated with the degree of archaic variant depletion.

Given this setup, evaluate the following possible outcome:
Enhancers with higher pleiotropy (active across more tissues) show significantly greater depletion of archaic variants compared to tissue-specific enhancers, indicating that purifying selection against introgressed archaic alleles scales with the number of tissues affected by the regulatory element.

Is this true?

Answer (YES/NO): YES